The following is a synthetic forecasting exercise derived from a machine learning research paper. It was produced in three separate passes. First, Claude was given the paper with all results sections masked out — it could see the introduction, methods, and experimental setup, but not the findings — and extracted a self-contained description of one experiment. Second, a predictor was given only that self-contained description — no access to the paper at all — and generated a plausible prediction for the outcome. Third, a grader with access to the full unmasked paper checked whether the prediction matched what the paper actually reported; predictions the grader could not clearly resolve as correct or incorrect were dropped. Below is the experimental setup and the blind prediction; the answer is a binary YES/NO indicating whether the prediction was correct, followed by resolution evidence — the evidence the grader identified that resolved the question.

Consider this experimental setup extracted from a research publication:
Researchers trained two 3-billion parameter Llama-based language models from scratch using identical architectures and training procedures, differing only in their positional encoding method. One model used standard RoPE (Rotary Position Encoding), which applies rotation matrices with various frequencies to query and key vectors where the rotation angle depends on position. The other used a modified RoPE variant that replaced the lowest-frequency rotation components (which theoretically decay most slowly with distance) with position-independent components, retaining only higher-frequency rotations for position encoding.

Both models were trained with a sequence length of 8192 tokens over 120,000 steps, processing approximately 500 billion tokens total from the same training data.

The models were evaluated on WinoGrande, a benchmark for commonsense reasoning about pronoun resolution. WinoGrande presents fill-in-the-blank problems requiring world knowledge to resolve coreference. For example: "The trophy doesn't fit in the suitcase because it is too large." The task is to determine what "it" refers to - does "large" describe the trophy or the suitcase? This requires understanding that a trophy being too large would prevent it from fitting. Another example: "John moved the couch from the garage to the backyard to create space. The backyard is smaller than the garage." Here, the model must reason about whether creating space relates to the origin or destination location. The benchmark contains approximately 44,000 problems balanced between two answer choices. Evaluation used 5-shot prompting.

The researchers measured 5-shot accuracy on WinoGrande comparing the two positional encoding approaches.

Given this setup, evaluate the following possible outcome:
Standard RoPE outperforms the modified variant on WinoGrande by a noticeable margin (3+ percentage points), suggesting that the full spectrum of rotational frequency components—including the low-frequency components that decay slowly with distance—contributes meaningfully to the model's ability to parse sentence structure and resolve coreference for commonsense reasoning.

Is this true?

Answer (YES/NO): NO